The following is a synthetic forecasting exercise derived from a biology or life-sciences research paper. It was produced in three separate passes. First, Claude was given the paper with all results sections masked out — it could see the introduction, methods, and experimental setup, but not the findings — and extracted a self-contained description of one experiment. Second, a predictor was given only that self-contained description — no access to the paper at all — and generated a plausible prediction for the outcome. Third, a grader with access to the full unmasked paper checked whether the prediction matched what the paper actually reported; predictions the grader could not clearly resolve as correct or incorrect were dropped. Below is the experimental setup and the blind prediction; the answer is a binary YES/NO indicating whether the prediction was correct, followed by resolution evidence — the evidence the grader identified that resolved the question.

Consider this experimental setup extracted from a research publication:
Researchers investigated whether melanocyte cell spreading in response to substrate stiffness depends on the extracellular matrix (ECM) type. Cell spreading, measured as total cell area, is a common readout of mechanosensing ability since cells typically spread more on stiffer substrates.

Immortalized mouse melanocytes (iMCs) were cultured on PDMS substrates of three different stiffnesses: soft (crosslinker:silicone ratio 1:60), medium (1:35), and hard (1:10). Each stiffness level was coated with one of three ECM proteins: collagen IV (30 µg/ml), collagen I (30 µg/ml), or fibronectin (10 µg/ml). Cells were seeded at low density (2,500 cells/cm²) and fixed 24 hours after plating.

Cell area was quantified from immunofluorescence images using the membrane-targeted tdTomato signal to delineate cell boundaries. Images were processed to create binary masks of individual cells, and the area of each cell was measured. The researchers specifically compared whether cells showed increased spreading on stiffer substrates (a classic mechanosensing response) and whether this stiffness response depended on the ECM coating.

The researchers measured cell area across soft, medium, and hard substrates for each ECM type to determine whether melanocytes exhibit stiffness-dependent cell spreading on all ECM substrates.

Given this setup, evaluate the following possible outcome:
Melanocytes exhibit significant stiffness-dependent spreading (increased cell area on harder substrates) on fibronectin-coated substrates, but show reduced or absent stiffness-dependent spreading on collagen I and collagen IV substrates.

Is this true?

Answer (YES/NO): NO